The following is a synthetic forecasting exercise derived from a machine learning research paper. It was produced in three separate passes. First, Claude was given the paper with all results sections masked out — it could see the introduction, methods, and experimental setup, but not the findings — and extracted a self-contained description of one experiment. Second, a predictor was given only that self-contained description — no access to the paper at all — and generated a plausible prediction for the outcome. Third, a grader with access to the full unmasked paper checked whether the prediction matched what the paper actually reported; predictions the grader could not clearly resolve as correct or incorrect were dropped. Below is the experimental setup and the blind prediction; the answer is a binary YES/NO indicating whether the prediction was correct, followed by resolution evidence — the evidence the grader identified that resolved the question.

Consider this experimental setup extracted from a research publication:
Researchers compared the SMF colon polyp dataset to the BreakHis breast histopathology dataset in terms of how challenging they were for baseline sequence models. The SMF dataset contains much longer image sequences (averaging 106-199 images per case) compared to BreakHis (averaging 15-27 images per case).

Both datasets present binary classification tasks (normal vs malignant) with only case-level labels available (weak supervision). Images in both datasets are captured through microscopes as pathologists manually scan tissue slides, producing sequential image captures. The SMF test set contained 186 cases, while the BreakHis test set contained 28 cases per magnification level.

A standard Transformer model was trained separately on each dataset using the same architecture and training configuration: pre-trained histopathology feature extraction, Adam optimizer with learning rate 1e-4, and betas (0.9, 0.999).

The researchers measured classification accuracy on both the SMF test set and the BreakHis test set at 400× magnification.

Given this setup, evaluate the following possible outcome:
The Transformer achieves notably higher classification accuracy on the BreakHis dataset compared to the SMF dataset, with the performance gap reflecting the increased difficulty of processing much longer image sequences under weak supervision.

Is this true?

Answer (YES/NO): NO